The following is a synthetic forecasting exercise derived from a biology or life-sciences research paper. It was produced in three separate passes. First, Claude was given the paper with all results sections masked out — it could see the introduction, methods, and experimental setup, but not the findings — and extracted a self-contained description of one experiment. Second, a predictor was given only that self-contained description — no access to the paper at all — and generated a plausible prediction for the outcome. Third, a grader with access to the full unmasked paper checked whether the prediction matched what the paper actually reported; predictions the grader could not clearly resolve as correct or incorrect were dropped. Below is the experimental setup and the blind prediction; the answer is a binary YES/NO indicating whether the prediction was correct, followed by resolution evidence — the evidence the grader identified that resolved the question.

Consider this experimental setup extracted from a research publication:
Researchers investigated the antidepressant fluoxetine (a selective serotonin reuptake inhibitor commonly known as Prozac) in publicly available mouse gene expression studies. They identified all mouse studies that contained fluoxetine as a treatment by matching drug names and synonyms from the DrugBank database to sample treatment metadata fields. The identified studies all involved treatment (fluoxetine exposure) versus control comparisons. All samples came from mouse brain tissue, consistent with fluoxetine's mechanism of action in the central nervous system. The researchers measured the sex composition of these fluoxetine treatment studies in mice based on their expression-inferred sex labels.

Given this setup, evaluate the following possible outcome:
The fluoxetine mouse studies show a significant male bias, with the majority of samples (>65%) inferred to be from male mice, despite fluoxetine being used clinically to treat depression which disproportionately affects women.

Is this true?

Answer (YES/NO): YES